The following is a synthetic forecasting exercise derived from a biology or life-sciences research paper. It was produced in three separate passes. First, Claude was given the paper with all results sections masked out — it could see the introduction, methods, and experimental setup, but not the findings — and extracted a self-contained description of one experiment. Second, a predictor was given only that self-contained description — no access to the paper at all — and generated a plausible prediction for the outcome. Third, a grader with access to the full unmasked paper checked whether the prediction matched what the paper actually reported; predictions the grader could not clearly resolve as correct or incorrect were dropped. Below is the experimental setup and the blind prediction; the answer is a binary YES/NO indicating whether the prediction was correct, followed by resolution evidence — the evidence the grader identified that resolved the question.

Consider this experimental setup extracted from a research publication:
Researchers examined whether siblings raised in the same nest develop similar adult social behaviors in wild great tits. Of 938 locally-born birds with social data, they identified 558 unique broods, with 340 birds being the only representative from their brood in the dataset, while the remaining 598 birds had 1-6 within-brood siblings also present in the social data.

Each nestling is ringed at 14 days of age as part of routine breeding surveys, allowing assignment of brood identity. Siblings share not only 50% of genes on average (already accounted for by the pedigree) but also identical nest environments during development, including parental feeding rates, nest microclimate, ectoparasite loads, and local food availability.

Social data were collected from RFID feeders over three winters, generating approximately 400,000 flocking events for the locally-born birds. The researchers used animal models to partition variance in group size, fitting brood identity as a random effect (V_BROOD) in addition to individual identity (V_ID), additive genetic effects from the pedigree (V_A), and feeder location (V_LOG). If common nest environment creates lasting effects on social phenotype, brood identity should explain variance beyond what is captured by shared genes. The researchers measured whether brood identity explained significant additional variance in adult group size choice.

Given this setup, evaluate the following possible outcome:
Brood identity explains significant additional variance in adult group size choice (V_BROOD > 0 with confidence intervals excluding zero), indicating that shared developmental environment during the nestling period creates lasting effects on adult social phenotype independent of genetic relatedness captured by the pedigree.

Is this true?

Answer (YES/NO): YES